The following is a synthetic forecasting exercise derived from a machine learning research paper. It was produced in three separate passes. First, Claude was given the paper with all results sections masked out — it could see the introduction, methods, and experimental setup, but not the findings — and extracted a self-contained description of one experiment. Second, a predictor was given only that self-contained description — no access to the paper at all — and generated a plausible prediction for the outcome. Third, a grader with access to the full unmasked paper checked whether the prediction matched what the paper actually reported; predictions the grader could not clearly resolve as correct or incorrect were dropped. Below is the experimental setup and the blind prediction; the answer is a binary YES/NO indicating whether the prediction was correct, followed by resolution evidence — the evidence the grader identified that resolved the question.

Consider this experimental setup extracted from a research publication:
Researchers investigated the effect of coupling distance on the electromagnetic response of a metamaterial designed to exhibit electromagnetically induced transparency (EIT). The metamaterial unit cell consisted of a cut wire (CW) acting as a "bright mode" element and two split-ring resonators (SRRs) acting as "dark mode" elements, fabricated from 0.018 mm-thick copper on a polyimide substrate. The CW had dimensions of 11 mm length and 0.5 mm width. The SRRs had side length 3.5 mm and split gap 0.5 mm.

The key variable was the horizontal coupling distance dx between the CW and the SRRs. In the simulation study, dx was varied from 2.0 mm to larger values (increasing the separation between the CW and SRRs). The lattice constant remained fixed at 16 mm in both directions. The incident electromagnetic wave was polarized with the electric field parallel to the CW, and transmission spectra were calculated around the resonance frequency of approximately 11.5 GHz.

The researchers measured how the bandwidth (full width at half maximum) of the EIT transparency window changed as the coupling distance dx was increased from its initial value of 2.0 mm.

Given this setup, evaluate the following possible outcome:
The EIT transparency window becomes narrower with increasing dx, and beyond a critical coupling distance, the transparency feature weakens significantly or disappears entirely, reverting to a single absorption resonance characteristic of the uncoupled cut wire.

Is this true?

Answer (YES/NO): YES